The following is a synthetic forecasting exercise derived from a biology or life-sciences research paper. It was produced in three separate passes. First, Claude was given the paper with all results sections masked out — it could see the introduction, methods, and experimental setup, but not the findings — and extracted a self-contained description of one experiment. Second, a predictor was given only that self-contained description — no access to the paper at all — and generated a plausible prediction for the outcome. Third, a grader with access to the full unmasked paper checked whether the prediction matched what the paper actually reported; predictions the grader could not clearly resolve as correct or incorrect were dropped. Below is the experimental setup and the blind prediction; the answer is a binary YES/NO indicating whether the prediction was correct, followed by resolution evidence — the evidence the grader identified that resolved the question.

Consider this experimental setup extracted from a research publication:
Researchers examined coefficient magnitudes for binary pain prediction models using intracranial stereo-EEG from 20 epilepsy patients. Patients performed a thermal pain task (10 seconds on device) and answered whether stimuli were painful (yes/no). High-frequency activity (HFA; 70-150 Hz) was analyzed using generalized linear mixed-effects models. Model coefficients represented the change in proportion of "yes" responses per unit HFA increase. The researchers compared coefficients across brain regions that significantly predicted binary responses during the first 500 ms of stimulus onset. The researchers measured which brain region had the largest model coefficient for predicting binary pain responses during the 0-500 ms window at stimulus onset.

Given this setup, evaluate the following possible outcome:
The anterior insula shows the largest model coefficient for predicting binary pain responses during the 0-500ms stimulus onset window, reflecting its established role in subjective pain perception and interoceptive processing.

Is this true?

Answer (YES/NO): NO